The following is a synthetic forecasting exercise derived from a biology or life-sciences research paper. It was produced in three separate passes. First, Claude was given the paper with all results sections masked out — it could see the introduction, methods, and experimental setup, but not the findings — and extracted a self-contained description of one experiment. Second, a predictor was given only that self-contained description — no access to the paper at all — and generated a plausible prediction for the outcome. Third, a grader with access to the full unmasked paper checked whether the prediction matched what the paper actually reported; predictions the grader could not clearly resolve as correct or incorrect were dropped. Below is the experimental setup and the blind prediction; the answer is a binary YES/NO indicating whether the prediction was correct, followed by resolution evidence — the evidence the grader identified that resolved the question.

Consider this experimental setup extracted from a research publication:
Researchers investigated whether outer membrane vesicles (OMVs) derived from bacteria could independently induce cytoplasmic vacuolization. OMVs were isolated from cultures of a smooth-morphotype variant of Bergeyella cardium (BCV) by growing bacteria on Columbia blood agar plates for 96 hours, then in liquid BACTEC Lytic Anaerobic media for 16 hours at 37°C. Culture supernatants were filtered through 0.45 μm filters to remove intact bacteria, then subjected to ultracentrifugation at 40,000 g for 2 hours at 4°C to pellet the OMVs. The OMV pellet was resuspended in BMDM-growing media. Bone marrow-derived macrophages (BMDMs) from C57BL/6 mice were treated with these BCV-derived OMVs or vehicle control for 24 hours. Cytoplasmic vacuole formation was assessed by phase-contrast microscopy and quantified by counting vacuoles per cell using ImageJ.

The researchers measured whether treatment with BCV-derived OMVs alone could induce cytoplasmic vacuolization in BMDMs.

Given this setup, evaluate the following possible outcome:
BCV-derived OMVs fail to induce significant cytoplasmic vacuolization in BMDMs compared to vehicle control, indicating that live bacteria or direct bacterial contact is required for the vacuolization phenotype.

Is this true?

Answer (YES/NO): NO